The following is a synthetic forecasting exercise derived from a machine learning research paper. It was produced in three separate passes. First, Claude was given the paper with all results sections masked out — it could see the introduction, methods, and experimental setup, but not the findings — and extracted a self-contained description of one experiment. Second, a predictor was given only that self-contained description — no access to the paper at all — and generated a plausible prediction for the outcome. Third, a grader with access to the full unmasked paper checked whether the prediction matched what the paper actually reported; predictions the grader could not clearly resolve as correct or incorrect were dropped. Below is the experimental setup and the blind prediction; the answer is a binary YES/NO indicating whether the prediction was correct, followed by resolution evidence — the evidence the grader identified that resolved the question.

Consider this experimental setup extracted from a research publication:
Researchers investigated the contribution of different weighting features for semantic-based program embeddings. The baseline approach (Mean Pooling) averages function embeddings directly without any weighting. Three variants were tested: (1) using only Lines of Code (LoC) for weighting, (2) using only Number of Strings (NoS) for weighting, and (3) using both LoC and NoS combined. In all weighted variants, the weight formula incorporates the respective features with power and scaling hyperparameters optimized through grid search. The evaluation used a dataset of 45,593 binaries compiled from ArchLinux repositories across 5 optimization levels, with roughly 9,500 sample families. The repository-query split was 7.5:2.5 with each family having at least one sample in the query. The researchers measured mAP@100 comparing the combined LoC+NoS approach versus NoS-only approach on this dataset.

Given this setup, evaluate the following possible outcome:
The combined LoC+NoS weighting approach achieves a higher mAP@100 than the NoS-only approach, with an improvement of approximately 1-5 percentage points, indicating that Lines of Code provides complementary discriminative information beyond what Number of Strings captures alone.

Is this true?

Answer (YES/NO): NO